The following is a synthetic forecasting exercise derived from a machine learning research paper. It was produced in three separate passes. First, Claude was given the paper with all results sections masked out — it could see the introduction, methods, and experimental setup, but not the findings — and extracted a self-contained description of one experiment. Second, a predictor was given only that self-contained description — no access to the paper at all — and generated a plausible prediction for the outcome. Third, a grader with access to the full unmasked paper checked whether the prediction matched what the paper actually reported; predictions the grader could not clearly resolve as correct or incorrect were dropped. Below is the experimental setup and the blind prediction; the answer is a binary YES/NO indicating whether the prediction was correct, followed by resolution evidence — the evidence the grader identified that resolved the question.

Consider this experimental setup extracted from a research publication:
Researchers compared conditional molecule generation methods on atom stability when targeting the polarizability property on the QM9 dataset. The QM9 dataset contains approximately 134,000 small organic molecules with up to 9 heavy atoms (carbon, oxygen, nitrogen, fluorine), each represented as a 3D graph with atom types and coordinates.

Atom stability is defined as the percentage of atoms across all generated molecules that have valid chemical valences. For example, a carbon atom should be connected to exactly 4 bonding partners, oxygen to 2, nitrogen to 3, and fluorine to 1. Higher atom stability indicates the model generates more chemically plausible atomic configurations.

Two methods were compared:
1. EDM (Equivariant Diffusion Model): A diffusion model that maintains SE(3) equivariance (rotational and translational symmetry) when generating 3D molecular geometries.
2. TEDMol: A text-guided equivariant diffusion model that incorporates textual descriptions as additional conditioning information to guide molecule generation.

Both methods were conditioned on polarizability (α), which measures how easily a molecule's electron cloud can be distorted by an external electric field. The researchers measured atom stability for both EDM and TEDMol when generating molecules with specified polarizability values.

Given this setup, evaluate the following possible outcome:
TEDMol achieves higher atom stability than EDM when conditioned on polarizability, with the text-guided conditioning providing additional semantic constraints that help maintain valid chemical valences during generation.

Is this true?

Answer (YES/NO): YES